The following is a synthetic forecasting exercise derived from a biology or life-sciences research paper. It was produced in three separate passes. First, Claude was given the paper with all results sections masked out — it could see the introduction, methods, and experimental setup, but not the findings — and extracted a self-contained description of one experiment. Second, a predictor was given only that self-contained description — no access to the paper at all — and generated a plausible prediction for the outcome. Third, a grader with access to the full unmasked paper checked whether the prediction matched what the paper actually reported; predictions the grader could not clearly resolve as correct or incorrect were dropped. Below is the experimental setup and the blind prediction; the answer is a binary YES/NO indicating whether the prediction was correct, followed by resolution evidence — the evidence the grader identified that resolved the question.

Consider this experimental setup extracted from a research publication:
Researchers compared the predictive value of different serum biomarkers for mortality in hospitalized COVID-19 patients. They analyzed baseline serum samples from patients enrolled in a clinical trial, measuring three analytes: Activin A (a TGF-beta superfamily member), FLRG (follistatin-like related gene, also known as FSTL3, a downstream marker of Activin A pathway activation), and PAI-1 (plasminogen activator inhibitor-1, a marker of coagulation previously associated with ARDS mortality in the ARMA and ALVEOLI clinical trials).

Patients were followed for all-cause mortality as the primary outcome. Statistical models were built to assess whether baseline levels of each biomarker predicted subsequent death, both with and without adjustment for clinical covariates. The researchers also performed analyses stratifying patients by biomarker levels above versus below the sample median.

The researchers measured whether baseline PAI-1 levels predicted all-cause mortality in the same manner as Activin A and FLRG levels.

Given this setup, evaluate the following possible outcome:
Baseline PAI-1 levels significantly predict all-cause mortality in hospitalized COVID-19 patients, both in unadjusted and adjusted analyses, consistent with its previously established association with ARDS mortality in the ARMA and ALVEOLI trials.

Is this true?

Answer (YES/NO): NO